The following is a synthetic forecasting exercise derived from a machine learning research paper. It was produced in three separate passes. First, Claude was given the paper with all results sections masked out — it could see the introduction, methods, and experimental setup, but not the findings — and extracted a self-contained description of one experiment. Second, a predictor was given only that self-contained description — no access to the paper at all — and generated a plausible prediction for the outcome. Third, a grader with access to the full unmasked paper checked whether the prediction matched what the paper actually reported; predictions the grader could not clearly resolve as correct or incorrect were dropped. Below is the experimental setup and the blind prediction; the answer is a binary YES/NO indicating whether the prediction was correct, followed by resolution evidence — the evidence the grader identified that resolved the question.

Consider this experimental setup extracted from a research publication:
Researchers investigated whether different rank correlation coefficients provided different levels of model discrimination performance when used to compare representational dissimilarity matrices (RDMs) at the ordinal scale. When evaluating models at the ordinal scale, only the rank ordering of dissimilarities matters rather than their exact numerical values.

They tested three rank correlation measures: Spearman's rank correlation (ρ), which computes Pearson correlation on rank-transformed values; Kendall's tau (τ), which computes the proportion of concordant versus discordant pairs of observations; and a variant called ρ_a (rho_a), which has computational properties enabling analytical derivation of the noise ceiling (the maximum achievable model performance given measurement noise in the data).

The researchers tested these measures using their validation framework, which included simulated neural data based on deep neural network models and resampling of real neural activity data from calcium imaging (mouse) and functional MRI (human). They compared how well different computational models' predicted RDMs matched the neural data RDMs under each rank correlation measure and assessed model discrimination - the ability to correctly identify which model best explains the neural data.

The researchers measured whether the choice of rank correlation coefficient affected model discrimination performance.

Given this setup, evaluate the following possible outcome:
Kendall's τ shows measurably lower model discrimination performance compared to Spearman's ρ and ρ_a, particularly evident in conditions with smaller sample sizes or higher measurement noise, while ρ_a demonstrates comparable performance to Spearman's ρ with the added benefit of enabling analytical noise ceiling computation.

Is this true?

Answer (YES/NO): NO